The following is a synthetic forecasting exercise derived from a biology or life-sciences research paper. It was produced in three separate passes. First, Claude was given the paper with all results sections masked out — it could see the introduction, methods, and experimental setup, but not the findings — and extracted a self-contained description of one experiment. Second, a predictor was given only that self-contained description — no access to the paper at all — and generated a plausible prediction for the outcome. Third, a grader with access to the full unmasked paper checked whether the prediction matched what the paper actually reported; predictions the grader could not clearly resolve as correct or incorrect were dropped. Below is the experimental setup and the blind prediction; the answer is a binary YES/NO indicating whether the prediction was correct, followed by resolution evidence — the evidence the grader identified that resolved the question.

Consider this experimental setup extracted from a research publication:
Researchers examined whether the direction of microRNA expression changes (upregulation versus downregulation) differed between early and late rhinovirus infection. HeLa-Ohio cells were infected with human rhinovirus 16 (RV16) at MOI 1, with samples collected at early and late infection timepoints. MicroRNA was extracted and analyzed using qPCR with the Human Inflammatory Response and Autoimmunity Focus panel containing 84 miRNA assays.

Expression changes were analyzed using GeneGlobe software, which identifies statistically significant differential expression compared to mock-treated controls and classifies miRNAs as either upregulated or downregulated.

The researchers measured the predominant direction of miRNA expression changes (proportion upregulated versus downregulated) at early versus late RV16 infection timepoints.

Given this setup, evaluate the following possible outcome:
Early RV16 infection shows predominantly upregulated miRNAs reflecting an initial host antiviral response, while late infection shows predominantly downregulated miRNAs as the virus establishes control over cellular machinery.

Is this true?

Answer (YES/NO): NO